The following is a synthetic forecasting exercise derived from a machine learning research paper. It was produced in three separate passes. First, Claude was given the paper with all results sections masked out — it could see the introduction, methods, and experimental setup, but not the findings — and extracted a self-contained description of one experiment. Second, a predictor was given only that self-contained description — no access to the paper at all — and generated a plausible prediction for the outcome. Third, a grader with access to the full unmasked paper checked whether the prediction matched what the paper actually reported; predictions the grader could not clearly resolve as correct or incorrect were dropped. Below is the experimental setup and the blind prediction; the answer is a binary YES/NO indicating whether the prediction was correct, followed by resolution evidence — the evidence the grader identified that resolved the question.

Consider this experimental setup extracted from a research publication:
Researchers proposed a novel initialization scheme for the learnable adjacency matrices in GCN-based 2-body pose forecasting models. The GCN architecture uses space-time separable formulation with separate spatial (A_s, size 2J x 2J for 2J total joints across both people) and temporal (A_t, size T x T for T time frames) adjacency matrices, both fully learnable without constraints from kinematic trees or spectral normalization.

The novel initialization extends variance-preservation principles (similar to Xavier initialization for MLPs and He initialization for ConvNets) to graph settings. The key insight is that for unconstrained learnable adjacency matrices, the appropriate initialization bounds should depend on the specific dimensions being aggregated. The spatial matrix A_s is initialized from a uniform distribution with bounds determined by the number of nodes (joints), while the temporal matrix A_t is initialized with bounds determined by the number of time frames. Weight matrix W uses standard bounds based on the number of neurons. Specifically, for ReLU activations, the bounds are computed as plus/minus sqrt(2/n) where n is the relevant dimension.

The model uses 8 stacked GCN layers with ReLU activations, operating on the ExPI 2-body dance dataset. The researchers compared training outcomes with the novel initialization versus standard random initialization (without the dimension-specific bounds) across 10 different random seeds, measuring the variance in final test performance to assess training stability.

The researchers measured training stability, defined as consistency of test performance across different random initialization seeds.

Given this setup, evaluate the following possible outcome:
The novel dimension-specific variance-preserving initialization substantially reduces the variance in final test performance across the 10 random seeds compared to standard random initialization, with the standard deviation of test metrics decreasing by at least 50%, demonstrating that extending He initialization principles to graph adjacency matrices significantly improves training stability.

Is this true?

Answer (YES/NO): YES